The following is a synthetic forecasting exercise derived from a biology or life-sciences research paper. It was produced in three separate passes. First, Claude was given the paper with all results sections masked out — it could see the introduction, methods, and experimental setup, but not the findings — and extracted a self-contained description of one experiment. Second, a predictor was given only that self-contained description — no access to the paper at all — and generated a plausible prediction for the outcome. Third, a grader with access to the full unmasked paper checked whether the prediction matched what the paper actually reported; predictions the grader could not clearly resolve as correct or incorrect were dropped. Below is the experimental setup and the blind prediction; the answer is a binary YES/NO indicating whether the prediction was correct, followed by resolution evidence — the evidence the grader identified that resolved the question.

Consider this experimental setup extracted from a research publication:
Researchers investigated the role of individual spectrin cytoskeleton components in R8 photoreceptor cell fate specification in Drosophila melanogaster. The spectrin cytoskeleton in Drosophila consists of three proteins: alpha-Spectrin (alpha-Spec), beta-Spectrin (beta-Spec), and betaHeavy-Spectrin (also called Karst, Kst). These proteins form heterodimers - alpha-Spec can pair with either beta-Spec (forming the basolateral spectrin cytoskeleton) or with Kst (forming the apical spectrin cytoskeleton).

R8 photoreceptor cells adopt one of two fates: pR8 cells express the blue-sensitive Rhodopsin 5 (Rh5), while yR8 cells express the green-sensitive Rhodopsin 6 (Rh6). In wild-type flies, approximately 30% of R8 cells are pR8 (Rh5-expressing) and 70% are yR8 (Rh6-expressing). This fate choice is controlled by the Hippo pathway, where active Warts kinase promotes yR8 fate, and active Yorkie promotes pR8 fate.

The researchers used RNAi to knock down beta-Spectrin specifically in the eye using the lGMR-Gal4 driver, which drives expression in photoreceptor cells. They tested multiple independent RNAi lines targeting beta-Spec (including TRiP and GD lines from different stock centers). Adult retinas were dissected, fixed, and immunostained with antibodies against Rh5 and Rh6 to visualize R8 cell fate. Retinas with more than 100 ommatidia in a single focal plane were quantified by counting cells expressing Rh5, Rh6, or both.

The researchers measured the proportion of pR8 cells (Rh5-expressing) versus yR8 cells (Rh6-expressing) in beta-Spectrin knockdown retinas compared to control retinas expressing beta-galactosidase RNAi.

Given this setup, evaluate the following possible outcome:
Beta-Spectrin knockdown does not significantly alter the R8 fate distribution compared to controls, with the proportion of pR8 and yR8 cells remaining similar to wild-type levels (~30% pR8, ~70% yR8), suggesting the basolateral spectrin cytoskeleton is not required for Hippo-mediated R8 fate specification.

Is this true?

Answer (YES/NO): YES